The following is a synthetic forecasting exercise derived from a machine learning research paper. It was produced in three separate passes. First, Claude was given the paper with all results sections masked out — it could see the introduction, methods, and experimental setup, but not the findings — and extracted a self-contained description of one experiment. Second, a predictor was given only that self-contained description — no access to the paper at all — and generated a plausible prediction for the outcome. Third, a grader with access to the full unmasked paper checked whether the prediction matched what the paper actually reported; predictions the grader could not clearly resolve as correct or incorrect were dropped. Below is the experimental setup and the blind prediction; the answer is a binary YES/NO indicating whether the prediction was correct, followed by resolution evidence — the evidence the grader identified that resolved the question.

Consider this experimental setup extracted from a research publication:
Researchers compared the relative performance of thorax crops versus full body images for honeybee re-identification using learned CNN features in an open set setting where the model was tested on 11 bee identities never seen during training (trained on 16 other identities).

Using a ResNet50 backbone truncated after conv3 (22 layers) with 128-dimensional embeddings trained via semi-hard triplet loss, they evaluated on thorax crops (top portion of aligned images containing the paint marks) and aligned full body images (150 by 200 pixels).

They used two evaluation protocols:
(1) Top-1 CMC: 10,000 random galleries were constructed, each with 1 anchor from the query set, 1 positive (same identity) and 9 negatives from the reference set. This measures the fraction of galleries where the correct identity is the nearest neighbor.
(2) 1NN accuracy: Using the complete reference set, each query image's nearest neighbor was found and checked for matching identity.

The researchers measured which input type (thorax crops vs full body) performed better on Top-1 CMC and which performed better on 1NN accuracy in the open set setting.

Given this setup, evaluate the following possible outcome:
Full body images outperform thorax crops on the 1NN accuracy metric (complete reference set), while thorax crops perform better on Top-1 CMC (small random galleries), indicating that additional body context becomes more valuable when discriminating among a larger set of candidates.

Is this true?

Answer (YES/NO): YES